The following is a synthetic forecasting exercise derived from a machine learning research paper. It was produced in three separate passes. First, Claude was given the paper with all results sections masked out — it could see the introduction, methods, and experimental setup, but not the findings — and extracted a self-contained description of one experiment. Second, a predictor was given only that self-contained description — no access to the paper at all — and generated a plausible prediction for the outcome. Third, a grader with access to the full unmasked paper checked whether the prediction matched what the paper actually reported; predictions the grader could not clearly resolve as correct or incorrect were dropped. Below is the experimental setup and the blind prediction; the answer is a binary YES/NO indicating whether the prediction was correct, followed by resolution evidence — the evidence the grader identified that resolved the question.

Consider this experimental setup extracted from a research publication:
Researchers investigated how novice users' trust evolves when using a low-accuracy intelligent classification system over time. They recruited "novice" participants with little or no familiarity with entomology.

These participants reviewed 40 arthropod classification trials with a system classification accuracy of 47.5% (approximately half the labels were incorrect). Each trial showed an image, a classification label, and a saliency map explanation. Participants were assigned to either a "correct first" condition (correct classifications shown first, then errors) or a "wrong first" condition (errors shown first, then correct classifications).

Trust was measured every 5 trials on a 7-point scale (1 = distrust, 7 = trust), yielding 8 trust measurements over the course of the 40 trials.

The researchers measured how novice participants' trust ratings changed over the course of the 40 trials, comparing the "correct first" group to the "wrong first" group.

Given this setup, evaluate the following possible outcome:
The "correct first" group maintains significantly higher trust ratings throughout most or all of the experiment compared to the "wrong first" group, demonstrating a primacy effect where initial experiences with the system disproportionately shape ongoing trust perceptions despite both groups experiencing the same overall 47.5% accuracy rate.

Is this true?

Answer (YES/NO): NO